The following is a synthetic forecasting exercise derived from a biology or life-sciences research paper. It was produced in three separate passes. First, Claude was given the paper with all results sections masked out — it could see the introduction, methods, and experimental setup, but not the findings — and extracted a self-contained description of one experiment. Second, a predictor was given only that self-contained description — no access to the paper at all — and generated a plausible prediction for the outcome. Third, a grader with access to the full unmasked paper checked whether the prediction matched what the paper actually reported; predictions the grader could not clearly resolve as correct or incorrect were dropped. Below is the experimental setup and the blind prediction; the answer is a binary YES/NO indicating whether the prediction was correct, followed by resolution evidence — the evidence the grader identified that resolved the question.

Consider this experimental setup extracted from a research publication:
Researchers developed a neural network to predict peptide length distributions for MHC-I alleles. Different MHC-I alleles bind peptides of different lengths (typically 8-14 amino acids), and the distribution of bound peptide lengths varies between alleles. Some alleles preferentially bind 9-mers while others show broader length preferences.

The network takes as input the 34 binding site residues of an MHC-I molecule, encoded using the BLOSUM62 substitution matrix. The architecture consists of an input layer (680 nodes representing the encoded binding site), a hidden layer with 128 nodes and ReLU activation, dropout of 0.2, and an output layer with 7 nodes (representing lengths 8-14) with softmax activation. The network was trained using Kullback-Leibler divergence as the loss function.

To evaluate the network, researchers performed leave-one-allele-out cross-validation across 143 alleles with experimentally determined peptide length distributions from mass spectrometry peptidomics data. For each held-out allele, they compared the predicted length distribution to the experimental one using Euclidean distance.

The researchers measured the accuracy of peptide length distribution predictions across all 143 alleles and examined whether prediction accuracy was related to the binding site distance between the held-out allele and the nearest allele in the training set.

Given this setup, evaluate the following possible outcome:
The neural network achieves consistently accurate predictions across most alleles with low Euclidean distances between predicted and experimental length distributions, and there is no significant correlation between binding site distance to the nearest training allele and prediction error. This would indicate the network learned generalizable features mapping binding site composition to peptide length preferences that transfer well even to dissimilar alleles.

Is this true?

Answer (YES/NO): NO